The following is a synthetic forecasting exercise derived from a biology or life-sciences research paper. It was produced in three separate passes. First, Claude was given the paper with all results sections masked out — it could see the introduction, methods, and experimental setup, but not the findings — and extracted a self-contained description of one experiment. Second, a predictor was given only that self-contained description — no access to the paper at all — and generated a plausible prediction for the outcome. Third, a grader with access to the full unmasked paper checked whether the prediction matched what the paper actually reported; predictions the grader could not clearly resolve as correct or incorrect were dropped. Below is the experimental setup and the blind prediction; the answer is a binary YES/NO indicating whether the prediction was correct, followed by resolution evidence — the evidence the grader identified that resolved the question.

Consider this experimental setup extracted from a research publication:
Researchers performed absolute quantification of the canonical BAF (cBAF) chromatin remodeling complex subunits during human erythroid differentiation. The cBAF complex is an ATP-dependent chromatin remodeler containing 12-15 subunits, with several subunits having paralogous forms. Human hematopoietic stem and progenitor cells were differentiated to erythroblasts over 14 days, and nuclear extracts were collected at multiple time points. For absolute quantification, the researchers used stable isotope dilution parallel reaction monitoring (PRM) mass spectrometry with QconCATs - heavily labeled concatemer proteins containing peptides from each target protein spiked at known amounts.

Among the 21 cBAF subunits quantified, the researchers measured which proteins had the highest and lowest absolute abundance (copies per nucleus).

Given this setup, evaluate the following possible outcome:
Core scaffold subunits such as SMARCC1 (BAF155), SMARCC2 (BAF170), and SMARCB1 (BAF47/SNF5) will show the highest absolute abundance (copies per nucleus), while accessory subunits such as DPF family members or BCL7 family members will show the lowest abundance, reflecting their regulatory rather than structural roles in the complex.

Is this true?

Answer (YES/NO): NO